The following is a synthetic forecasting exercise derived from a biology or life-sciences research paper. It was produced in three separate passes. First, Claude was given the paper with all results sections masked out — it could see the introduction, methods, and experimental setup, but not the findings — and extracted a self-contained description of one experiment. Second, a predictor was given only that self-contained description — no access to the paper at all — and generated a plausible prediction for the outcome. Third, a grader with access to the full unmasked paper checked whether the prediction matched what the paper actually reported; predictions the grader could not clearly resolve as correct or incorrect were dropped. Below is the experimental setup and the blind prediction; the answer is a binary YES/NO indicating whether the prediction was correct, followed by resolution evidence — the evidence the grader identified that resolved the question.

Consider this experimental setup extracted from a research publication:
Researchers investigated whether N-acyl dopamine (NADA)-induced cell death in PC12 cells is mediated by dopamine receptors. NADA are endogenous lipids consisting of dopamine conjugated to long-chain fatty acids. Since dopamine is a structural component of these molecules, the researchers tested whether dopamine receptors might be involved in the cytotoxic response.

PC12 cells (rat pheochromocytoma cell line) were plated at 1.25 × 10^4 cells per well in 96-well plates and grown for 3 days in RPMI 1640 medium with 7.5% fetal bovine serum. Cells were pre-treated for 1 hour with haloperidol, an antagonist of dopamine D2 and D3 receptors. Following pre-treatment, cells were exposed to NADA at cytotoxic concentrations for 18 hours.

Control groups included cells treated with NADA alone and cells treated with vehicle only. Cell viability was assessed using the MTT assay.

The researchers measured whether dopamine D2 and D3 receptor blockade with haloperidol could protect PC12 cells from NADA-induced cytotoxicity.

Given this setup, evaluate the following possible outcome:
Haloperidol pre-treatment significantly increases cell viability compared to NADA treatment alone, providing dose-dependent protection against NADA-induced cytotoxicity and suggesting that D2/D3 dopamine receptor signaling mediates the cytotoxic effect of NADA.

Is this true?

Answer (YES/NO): NO